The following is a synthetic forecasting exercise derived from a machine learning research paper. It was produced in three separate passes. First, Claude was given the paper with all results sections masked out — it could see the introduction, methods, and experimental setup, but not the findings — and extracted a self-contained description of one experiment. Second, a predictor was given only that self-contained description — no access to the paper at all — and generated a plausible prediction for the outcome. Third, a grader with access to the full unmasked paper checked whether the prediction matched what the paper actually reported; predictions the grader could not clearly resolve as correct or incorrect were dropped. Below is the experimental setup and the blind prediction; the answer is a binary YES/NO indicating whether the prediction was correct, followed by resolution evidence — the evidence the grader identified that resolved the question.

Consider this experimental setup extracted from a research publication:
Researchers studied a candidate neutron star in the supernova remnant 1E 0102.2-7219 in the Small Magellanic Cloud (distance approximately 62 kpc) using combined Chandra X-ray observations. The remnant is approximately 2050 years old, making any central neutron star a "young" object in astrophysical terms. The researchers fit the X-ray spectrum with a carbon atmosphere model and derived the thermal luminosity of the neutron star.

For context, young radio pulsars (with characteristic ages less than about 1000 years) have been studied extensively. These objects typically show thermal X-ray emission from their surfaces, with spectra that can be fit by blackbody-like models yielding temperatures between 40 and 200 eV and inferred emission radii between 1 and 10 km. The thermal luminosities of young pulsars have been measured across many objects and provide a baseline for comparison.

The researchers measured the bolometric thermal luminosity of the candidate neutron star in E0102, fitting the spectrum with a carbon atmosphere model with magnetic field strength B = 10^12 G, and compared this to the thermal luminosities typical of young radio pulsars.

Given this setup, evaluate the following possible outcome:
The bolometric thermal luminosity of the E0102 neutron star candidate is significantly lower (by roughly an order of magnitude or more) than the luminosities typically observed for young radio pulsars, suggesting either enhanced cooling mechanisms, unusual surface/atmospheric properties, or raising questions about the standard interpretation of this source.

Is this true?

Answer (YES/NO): NO